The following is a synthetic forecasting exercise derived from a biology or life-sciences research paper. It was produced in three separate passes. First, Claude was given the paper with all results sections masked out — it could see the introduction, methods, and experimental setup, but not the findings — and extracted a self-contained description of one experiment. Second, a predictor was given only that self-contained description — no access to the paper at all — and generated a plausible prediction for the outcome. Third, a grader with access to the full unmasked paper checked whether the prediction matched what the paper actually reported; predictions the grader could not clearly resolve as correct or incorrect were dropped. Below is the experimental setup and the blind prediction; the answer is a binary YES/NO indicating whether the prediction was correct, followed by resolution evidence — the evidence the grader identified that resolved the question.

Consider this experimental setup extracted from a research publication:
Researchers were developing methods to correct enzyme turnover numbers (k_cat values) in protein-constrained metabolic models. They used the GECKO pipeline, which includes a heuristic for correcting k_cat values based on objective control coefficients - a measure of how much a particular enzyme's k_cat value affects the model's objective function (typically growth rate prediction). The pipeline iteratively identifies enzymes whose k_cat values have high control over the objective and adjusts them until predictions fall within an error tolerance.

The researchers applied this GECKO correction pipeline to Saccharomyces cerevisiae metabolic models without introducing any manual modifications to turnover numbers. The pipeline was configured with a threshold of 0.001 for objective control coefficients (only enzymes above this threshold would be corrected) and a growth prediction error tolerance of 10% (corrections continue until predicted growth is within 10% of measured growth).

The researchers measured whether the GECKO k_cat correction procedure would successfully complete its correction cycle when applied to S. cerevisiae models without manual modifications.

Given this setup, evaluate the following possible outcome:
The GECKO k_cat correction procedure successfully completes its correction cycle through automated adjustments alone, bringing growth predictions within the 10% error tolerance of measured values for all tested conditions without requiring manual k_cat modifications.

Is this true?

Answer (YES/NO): NO